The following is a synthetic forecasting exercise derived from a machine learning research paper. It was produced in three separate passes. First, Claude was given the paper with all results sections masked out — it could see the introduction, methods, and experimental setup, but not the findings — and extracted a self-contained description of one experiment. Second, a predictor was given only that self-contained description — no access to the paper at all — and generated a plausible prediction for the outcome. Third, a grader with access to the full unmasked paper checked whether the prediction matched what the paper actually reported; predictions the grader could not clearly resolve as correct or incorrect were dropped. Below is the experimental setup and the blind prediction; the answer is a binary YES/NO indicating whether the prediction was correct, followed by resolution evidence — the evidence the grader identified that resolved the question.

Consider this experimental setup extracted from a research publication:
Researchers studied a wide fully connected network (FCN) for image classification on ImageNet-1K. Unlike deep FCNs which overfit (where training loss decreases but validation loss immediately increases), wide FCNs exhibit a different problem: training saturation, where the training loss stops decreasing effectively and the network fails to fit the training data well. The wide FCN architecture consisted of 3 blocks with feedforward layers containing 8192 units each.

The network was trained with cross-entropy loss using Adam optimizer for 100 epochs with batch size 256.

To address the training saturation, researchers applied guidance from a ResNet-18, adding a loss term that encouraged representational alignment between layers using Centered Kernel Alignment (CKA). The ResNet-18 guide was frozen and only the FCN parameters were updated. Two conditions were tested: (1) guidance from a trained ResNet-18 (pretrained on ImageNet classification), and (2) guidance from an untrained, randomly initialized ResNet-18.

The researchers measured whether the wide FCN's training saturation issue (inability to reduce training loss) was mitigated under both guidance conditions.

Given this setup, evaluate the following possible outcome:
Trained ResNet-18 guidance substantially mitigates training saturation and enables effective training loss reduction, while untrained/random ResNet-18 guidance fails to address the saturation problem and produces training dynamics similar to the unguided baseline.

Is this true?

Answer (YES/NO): NO